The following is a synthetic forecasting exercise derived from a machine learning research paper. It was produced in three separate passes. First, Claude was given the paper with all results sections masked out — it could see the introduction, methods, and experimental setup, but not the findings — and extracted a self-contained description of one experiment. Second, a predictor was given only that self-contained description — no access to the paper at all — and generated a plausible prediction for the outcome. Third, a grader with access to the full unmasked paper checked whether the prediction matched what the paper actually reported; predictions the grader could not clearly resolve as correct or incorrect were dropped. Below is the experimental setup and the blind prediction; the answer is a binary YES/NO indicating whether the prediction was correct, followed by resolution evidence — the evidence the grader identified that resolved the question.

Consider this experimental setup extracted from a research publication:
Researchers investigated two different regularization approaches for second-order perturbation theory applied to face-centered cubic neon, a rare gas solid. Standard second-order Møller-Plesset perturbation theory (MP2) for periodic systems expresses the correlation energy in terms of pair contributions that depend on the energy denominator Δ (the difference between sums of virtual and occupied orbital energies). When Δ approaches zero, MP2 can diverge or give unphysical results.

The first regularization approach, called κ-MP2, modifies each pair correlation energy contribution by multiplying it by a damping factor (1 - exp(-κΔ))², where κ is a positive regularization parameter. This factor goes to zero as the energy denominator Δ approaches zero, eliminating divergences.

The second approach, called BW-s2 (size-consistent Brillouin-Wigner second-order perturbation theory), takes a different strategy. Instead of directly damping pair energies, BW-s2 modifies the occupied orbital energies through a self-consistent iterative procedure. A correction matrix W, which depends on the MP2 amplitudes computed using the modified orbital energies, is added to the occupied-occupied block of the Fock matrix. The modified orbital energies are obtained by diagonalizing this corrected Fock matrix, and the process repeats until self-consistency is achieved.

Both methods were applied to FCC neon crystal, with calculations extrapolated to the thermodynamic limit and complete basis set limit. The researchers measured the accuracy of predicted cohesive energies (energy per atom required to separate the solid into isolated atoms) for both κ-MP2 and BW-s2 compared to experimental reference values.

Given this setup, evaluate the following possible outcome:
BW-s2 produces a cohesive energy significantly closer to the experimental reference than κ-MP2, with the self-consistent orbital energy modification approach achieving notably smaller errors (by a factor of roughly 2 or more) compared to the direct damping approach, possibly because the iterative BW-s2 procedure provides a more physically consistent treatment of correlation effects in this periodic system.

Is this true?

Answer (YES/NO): NO